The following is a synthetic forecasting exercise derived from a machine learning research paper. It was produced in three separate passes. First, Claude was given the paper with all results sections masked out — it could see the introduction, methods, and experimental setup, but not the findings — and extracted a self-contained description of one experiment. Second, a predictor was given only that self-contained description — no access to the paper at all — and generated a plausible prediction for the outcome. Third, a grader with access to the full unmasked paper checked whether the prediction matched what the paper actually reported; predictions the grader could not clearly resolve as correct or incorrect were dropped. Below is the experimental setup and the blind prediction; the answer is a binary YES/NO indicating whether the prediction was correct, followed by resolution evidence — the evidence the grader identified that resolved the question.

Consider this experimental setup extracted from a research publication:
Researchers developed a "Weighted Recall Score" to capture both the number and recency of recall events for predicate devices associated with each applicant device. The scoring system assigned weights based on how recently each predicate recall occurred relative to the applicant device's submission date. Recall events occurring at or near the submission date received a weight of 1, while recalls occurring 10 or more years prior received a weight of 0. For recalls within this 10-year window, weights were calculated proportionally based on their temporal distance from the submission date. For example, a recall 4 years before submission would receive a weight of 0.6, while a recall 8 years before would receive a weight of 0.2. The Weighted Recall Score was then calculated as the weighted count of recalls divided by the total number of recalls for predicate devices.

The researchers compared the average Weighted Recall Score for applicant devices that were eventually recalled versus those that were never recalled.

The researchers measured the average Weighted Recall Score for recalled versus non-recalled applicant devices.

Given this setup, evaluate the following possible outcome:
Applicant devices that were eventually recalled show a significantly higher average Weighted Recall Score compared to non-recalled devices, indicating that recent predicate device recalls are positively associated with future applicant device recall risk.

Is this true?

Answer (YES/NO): YES